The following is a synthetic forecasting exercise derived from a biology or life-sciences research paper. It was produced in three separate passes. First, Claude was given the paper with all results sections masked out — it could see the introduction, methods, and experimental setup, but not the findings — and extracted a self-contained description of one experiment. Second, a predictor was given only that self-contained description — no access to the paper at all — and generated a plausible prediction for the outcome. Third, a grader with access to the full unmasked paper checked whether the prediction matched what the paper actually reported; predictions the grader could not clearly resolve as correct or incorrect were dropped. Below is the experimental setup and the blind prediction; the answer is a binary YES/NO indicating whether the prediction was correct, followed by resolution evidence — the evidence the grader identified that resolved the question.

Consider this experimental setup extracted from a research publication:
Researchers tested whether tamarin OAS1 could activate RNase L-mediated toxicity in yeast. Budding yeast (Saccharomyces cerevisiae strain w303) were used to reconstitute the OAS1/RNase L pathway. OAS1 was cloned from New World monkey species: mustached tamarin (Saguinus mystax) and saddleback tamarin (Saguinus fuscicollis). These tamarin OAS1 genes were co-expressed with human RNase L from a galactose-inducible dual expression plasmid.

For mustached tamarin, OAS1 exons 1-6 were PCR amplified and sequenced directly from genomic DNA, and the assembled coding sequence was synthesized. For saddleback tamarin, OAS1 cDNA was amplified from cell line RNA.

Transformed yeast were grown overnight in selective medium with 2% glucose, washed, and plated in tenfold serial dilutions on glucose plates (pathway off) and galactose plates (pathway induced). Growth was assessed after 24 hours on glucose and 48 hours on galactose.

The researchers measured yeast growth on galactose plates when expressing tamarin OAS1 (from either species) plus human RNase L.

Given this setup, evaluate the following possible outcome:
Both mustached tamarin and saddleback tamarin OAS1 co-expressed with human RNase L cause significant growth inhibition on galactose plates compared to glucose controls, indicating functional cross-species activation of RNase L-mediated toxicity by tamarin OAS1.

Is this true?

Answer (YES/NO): NO